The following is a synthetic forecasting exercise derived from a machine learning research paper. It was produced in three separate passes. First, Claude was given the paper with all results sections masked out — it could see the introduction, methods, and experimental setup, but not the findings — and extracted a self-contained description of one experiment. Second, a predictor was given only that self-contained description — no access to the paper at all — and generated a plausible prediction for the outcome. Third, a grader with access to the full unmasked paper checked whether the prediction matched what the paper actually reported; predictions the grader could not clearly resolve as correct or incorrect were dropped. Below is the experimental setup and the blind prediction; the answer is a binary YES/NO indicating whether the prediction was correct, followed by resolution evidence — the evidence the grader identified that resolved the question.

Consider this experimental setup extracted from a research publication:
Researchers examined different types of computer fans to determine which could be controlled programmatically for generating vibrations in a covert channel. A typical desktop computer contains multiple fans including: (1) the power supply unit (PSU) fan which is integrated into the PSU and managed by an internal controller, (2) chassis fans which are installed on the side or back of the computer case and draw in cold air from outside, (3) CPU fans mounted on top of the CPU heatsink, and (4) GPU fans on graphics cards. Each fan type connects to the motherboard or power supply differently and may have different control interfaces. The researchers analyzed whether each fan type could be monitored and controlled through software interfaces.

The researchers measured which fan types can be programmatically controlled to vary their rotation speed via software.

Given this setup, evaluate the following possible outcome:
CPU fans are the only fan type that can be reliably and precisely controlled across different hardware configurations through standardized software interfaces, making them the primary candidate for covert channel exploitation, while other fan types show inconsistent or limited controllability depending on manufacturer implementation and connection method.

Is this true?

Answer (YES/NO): NO